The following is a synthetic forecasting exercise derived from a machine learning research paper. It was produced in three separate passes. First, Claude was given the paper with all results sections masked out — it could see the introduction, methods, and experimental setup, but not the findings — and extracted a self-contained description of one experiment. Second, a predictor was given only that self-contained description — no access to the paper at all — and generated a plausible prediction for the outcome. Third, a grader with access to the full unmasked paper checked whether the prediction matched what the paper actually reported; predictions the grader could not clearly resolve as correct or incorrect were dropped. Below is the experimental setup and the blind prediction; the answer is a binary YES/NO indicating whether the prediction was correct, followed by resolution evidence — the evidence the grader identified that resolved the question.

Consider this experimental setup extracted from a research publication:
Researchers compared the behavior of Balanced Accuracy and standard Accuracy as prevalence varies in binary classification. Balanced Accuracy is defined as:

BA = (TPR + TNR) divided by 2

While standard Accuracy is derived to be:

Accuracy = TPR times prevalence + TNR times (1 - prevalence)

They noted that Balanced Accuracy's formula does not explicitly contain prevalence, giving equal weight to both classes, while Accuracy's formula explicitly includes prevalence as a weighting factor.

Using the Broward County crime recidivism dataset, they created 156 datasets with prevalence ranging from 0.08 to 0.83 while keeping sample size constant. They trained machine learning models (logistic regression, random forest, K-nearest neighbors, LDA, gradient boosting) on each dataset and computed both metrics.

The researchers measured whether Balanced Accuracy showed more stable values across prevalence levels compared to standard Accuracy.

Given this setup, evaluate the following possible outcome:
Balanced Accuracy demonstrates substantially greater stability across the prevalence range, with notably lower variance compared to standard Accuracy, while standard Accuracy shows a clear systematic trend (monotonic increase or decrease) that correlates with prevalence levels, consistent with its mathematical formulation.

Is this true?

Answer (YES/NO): NO